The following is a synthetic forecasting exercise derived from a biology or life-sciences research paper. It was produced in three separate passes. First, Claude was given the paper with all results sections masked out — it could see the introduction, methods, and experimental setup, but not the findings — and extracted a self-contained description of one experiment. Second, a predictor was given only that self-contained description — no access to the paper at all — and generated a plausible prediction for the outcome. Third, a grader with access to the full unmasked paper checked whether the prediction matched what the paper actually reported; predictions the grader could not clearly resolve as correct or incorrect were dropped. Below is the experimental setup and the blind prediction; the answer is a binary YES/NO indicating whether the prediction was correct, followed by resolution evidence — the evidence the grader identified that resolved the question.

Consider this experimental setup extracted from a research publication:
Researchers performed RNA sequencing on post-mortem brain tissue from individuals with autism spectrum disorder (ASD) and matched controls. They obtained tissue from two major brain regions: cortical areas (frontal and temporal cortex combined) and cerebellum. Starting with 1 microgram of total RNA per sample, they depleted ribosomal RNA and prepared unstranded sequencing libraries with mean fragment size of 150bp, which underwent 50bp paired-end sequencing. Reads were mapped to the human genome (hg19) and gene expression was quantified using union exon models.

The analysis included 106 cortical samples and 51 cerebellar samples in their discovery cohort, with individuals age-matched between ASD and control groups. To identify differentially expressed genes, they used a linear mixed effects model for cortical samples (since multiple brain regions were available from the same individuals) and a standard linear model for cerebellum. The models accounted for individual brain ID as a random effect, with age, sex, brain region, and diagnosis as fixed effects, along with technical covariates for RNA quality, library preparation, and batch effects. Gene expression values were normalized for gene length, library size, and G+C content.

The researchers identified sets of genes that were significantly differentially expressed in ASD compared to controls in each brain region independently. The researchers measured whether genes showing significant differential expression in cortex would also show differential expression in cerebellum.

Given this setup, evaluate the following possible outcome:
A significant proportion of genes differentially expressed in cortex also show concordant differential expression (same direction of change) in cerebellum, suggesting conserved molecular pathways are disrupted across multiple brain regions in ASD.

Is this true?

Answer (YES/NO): NO